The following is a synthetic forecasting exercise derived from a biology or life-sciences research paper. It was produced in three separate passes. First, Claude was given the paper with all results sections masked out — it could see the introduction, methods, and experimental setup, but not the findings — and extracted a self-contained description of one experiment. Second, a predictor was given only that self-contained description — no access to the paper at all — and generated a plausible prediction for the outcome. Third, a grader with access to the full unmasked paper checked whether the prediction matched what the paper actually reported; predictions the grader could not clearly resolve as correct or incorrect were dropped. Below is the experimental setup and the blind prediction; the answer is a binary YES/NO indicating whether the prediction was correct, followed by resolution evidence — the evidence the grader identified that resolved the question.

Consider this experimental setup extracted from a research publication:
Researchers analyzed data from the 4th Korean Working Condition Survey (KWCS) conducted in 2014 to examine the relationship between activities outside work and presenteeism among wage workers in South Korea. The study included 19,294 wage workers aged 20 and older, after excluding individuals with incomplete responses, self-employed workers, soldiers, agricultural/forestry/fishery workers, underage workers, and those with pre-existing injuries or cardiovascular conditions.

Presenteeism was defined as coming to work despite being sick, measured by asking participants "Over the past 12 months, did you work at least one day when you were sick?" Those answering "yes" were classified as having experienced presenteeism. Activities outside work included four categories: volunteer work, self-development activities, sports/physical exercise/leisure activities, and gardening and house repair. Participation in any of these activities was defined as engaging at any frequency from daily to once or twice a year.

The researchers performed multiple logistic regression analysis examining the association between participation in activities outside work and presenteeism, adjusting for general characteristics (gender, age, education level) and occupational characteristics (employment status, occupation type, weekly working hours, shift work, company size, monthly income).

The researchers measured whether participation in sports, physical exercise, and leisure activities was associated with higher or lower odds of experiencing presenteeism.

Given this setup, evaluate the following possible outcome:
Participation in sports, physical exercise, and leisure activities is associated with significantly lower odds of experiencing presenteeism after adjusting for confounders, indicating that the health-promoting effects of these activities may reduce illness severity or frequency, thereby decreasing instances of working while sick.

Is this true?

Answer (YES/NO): NO